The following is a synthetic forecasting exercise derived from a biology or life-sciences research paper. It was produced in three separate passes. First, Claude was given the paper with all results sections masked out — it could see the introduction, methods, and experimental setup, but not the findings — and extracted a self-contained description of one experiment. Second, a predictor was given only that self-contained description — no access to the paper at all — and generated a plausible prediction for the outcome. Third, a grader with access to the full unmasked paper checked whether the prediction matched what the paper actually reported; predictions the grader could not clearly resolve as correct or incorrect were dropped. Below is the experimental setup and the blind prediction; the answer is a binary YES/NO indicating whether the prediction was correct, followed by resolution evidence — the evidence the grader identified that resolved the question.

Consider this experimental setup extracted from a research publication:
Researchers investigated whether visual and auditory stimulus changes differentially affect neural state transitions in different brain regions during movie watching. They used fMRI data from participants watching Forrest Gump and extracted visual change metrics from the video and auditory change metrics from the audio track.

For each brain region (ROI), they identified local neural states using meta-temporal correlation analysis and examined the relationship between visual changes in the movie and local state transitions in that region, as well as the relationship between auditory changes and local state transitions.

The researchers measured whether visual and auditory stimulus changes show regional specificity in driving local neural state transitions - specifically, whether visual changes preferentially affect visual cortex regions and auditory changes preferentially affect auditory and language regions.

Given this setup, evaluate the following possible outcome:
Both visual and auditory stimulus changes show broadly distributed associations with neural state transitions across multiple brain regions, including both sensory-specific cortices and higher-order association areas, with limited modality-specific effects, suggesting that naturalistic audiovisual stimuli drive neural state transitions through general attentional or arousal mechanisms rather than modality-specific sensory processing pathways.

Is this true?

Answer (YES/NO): NO